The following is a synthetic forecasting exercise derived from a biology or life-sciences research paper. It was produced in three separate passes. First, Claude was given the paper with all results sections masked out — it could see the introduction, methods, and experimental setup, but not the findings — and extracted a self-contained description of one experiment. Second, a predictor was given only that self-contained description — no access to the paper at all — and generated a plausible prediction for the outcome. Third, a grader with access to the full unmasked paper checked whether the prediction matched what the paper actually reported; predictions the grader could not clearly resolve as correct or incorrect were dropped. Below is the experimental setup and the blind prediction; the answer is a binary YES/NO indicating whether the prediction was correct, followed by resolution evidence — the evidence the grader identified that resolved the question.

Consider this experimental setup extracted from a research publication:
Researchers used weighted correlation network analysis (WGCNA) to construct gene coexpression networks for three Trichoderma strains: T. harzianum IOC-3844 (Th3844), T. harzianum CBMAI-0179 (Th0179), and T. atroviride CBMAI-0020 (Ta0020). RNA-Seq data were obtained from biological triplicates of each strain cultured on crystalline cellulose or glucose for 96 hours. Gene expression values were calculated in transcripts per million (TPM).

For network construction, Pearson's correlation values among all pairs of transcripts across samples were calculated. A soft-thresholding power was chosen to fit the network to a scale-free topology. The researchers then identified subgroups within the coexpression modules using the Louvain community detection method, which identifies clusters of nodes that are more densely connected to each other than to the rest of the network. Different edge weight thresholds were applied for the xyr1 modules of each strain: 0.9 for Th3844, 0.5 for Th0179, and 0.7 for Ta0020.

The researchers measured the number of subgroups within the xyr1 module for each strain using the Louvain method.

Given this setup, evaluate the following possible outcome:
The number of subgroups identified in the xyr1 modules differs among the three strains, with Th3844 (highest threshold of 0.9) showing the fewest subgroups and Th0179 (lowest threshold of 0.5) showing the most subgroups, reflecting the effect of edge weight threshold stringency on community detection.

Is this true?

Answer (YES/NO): NO